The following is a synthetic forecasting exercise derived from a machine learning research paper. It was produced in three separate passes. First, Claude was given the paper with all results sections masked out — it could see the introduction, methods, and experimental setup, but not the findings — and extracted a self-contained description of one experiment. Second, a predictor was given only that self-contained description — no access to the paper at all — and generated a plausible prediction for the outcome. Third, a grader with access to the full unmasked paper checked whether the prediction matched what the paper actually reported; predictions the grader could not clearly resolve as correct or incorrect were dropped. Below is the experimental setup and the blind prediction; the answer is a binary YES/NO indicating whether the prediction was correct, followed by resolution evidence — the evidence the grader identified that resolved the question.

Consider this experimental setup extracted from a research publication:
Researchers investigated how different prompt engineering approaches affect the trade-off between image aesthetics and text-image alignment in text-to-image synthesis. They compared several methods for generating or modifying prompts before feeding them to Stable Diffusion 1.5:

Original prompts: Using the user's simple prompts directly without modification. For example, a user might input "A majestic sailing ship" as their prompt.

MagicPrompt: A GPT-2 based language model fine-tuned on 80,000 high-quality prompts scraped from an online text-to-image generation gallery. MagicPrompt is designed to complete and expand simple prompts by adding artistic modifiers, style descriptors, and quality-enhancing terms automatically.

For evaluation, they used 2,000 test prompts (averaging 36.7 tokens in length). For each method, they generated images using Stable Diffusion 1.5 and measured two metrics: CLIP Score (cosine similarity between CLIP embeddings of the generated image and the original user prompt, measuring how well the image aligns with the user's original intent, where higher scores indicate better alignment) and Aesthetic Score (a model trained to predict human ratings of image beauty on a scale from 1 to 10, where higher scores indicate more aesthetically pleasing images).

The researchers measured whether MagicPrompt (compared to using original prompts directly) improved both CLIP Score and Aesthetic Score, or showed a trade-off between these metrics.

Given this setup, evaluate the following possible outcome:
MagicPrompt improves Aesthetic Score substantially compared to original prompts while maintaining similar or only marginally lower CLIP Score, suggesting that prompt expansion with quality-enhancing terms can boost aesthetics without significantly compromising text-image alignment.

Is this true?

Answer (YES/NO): NO